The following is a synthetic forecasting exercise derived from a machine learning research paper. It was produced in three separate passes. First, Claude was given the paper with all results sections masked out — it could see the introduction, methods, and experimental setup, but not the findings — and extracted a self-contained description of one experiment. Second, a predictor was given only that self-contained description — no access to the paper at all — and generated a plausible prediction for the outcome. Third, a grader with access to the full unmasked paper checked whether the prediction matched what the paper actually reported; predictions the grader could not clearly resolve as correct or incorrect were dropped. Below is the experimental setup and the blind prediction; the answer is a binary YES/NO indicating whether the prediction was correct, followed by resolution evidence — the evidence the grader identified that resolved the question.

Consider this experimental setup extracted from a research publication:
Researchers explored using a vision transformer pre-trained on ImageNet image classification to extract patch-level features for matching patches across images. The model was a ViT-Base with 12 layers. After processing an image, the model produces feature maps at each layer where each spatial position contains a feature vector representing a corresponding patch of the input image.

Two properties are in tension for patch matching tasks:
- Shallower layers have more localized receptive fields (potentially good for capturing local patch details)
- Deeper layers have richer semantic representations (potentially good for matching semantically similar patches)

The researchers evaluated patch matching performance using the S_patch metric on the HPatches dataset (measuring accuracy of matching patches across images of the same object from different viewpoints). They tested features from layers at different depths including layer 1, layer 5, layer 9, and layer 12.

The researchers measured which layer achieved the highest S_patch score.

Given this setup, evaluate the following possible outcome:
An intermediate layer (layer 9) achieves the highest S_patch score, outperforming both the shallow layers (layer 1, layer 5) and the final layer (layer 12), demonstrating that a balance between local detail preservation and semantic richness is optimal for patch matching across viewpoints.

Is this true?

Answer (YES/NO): NO